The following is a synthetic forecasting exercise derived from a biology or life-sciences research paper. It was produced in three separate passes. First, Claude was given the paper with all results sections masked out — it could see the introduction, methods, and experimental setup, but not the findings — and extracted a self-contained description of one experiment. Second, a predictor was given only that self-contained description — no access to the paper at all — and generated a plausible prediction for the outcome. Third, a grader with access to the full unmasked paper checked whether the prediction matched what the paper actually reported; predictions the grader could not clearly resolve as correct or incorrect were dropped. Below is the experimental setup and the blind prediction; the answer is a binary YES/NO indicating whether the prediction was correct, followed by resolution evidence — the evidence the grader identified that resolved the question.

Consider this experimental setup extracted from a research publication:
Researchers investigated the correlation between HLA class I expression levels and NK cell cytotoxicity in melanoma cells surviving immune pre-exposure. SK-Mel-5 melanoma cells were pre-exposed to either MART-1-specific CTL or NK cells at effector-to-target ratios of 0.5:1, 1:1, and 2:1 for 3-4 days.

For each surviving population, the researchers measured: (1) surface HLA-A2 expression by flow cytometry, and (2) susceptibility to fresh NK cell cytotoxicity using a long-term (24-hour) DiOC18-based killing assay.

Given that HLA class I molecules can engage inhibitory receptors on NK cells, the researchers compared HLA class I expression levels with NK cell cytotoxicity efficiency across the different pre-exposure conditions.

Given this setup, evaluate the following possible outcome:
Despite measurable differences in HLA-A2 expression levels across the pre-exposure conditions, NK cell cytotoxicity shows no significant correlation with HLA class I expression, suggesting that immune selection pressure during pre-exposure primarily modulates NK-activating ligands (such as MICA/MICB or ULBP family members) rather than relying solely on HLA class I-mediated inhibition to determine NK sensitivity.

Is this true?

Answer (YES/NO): NO